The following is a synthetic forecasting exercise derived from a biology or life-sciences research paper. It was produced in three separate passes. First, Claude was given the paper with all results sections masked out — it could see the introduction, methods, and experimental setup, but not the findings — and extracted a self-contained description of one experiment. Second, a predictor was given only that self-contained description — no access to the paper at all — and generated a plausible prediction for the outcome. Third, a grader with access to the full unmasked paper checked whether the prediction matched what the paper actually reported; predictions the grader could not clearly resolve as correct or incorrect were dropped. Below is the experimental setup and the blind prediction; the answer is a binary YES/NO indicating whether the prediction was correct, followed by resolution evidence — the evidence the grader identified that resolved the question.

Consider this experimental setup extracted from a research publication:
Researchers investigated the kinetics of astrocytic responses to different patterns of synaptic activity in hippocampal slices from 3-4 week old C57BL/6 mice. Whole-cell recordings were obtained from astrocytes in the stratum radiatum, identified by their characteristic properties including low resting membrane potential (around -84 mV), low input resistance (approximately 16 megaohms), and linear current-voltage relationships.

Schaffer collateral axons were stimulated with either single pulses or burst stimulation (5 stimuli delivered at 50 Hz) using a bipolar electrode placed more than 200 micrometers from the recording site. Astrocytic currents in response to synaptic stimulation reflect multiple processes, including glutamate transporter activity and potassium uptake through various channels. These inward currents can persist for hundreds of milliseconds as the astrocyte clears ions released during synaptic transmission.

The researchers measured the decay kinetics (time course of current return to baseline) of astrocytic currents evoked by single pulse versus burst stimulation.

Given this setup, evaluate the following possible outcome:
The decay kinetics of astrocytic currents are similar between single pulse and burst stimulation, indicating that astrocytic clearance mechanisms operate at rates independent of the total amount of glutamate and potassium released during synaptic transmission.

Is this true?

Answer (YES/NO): NO